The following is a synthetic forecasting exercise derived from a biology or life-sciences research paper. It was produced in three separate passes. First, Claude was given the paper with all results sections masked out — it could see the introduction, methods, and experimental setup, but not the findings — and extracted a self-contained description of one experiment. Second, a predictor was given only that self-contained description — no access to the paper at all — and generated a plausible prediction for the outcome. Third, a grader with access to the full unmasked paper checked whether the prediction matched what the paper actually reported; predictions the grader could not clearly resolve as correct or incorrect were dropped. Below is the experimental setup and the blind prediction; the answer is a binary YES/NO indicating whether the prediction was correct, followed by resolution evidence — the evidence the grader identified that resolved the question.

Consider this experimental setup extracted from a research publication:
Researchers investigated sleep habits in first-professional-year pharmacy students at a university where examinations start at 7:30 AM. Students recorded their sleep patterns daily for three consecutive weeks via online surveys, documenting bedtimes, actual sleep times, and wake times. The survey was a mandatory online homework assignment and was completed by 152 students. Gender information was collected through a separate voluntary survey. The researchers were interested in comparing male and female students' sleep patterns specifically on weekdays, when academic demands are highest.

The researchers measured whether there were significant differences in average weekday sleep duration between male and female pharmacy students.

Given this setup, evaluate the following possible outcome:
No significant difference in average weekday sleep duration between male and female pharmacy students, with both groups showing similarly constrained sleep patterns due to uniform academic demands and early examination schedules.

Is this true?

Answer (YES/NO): YES